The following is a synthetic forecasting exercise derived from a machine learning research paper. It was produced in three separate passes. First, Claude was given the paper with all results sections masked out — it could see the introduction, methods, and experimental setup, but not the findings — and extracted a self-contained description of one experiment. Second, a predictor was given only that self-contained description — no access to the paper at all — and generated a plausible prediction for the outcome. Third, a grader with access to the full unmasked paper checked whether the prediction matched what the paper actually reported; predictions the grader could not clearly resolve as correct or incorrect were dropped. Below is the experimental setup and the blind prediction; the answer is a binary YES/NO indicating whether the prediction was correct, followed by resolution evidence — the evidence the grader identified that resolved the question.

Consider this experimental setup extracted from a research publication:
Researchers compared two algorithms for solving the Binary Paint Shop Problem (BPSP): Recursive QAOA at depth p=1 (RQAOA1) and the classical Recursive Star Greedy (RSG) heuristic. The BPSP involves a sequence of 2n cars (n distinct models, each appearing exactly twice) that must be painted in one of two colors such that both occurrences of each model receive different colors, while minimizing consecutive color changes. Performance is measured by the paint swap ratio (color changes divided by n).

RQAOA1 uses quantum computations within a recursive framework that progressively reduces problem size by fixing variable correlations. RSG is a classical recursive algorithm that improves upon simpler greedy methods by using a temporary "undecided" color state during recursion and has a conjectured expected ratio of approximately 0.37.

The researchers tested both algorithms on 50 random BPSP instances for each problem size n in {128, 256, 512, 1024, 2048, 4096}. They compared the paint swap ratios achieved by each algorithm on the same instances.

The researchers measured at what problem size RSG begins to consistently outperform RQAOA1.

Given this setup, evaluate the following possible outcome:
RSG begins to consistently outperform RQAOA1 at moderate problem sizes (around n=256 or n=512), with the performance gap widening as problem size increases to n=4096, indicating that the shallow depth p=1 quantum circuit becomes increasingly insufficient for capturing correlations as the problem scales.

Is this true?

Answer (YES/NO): NO